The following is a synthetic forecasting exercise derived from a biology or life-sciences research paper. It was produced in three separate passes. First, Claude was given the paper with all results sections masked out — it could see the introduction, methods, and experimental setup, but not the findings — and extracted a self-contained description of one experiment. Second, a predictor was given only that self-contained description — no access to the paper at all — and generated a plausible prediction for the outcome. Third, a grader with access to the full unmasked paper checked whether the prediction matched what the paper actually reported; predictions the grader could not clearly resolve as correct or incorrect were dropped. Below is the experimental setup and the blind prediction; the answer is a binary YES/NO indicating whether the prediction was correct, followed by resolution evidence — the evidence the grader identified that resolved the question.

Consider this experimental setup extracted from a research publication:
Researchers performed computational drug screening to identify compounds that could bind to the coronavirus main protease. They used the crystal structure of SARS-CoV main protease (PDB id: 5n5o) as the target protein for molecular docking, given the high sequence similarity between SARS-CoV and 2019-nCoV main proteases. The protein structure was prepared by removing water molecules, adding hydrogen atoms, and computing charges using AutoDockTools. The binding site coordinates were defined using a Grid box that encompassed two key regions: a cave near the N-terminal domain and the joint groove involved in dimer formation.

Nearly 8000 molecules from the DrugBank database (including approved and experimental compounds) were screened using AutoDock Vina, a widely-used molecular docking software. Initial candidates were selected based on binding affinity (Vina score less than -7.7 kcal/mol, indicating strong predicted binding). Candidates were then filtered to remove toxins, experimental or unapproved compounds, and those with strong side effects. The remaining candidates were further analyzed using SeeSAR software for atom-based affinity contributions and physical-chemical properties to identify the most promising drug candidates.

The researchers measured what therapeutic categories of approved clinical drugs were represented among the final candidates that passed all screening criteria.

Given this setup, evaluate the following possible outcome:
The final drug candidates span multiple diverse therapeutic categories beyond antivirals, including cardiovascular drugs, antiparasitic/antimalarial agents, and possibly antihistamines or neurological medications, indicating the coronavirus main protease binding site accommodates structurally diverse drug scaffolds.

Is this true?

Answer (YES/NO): NO